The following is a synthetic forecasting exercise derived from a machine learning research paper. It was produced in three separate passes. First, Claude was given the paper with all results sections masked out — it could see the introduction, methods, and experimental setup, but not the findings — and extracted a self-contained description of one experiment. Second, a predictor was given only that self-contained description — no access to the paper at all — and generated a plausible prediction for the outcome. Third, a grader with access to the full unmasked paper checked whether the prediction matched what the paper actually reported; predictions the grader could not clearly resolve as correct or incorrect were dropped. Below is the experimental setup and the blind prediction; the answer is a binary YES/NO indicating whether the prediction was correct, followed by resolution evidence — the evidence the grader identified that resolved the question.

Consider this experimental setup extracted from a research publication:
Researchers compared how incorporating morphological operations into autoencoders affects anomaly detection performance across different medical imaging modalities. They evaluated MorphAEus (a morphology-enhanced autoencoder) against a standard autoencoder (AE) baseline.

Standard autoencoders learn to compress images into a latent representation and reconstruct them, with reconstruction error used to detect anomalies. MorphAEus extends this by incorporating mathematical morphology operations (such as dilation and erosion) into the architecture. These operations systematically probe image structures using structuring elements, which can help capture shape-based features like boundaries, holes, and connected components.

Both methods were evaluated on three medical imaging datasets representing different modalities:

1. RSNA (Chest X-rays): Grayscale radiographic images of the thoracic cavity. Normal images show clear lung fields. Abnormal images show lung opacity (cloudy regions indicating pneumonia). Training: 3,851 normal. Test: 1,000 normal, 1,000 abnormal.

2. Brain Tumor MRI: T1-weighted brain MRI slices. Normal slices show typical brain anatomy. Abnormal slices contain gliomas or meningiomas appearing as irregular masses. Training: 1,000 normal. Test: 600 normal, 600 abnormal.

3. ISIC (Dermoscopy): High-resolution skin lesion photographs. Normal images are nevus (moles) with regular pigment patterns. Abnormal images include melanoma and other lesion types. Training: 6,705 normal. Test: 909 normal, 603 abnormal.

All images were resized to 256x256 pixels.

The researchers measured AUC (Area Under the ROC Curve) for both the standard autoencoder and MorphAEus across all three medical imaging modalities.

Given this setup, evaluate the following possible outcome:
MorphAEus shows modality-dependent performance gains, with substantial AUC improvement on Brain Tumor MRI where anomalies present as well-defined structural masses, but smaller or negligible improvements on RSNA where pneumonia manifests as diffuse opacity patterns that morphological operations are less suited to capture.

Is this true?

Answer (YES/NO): NO